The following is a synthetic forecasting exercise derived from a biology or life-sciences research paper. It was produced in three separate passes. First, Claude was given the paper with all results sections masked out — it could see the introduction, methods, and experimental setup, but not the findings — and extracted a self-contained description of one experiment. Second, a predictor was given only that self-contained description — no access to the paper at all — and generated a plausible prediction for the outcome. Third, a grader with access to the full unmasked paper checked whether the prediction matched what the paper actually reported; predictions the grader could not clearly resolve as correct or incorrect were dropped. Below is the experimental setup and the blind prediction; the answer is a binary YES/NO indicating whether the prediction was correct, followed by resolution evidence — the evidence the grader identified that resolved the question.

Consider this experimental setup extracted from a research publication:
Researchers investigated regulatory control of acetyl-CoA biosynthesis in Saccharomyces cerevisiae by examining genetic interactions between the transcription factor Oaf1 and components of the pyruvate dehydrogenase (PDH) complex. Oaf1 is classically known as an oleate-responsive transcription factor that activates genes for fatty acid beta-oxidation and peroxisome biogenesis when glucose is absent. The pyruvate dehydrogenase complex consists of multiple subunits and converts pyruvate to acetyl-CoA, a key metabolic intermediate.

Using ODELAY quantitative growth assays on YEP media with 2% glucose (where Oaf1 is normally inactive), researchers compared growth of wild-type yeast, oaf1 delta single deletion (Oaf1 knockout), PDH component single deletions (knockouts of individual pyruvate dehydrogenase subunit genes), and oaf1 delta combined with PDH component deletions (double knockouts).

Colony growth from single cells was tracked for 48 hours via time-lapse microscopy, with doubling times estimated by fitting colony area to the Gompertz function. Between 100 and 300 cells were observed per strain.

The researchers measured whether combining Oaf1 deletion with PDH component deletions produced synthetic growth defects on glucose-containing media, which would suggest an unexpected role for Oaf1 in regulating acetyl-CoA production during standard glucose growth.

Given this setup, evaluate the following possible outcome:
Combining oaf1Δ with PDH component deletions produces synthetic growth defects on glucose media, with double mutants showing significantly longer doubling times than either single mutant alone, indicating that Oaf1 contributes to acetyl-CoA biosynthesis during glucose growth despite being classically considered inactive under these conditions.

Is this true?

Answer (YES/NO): YES